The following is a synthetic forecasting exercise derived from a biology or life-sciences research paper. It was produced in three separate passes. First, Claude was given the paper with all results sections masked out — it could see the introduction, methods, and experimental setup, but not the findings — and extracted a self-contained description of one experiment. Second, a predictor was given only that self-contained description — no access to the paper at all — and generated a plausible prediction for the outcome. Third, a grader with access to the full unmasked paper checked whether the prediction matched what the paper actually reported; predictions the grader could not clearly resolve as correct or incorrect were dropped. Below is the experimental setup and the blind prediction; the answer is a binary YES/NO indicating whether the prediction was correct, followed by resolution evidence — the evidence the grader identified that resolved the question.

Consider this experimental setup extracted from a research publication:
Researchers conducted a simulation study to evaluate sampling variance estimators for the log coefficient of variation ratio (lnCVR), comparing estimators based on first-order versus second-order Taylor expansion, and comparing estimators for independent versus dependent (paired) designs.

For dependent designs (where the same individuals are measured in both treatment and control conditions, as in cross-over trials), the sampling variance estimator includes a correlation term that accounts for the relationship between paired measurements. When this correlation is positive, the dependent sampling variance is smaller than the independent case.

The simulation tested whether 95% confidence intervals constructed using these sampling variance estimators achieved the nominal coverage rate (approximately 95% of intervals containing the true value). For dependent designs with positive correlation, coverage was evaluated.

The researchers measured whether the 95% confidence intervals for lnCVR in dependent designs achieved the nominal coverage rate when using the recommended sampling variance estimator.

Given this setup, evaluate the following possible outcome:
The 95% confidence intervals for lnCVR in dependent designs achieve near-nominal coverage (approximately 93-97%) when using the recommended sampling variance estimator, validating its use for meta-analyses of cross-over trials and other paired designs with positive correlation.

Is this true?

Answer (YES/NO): NO